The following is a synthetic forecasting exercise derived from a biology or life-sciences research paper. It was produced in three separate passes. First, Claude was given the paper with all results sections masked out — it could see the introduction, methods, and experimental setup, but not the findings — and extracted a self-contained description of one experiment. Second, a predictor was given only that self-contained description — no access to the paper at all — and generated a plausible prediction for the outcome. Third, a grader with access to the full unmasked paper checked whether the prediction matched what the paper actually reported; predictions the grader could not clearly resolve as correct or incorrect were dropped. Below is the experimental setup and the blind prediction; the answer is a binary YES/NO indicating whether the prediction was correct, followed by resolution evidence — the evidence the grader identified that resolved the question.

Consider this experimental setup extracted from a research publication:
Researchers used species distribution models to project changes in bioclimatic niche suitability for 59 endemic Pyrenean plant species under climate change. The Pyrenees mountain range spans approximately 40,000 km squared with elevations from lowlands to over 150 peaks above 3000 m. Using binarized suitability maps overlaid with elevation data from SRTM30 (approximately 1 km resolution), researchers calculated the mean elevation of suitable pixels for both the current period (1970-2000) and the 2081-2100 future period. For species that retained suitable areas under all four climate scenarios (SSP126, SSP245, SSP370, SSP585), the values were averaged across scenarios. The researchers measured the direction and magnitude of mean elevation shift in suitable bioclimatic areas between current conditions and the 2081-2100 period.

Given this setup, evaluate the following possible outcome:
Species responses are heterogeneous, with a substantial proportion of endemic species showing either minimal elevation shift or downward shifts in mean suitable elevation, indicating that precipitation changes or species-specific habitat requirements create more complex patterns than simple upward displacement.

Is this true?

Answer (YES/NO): NO